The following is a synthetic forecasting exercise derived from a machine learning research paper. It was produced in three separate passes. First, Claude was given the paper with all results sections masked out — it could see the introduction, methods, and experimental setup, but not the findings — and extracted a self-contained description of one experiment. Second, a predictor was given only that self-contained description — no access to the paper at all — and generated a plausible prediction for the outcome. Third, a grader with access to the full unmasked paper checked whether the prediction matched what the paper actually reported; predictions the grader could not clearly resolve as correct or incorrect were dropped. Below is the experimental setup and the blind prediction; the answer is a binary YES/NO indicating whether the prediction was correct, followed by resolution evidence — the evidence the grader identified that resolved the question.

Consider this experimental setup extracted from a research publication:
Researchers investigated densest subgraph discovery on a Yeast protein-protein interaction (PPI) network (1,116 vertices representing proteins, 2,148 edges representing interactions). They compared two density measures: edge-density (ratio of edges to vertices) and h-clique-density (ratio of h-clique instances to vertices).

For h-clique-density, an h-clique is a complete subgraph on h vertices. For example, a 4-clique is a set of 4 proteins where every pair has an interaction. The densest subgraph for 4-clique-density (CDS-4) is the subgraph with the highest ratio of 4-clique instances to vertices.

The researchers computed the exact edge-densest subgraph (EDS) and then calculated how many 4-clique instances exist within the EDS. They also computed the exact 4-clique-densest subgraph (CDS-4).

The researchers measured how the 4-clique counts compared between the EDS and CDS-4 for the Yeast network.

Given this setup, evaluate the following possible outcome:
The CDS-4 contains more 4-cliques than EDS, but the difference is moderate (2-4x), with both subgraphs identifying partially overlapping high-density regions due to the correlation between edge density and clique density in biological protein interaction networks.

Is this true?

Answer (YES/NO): NO